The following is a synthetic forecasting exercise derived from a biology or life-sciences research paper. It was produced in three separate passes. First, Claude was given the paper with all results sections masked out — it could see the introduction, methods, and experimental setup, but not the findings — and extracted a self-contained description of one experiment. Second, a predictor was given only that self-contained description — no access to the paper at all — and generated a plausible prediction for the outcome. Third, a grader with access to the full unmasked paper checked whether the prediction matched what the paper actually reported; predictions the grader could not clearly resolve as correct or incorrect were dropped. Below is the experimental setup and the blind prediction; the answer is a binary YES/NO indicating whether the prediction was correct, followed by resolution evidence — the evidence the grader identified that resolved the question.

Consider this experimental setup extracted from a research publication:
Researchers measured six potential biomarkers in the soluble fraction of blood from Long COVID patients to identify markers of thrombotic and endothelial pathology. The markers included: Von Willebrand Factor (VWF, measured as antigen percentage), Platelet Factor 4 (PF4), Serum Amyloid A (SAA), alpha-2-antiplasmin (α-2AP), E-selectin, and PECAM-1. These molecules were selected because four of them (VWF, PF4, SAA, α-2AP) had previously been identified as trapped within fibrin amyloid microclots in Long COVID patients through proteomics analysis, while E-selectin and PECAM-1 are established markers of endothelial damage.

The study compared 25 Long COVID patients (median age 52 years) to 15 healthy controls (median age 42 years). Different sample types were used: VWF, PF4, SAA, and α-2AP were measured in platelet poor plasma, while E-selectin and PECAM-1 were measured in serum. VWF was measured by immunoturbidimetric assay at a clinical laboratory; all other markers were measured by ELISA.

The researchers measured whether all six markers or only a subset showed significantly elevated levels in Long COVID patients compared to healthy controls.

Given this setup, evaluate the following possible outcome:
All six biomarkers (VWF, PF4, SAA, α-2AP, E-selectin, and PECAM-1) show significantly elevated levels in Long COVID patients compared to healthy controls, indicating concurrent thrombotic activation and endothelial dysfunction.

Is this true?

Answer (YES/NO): YES